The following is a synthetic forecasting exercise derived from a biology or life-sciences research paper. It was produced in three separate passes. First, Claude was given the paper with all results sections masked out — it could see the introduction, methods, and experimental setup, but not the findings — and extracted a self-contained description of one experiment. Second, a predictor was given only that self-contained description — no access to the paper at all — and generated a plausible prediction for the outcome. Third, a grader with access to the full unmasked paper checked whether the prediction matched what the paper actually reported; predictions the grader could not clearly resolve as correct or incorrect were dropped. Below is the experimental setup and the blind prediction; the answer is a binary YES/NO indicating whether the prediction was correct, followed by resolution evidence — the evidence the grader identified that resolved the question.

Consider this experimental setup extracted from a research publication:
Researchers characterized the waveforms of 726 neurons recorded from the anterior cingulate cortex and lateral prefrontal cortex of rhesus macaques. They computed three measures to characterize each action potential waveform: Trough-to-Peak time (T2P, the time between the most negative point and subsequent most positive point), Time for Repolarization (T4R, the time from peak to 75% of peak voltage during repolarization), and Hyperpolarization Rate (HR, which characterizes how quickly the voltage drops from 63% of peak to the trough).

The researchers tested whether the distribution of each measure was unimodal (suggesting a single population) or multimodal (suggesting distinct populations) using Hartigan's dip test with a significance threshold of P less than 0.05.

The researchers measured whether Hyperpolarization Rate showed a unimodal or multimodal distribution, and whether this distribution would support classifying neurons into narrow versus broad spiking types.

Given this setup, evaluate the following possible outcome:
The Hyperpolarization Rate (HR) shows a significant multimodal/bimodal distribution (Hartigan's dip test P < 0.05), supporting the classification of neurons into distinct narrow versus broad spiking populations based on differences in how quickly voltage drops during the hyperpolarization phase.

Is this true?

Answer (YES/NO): YES